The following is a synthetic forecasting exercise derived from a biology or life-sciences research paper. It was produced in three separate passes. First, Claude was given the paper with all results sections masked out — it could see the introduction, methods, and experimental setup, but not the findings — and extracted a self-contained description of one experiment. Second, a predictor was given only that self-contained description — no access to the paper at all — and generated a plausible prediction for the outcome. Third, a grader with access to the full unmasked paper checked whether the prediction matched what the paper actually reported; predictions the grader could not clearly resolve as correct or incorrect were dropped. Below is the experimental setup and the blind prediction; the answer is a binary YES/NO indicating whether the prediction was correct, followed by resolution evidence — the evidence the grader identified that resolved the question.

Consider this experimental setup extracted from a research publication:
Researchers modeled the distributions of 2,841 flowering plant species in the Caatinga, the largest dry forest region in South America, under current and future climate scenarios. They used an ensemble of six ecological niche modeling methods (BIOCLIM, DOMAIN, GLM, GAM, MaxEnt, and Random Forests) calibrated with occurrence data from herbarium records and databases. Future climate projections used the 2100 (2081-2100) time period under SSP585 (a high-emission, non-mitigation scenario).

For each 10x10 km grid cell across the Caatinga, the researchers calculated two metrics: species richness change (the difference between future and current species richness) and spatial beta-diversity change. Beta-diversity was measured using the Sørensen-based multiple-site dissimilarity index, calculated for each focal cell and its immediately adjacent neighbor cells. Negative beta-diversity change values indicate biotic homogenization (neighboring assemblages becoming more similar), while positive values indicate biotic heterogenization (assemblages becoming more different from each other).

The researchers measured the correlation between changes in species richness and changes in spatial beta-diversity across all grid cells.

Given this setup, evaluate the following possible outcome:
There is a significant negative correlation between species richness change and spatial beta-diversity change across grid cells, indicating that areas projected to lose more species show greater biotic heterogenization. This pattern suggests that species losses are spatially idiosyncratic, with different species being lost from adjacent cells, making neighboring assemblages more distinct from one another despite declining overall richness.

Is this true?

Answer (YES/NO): YES